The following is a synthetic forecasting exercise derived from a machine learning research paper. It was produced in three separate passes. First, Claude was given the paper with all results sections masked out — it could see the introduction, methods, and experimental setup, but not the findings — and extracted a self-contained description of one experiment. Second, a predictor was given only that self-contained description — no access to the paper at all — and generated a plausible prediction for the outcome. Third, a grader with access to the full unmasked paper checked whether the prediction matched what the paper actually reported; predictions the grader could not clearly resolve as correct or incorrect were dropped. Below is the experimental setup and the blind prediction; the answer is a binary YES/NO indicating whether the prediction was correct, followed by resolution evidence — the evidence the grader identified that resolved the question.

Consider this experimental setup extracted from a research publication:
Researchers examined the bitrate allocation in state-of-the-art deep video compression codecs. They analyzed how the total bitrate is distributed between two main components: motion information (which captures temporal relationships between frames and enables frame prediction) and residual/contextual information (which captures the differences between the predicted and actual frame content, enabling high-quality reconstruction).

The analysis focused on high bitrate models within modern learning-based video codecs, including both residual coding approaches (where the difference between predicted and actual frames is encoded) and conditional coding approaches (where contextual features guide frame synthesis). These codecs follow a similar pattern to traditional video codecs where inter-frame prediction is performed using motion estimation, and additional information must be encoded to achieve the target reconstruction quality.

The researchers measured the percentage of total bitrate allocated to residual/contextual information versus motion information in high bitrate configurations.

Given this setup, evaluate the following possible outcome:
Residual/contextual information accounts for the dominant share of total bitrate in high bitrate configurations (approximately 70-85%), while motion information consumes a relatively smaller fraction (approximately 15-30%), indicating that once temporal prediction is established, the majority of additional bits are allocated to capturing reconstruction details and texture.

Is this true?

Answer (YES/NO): YES